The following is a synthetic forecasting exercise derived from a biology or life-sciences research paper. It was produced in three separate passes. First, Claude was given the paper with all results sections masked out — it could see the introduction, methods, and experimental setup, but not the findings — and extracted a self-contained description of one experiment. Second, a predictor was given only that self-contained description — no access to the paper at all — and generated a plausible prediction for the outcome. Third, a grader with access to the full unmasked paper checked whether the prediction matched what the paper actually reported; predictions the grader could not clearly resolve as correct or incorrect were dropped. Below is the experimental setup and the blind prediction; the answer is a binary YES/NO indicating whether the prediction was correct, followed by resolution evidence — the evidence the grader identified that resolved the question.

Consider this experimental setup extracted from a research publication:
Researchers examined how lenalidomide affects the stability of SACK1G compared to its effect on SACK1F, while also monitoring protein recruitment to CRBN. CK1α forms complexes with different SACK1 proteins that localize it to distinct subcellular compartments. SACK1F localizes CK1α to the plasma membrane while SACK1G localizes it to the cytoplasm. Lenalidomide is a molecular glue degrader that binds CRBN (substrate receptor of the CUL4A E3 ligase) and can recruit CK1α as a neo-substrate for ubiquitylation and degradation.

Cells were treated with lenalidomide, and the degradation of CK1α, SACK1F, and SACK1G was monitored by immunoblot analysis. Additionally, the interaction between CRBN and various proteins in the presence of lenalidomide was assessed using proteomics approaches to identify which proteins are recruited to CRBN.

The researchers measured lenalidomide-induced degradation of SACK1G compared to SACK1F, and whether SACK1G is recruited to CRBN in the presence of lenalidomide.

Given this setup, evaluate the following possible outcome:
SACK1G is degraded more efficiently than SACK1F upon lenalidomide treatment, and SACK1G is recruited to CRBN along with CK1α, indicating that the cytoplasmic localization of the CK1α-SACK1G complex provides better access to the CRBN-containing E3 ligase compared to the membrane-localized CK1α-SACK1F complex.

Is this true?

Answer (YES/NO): NO